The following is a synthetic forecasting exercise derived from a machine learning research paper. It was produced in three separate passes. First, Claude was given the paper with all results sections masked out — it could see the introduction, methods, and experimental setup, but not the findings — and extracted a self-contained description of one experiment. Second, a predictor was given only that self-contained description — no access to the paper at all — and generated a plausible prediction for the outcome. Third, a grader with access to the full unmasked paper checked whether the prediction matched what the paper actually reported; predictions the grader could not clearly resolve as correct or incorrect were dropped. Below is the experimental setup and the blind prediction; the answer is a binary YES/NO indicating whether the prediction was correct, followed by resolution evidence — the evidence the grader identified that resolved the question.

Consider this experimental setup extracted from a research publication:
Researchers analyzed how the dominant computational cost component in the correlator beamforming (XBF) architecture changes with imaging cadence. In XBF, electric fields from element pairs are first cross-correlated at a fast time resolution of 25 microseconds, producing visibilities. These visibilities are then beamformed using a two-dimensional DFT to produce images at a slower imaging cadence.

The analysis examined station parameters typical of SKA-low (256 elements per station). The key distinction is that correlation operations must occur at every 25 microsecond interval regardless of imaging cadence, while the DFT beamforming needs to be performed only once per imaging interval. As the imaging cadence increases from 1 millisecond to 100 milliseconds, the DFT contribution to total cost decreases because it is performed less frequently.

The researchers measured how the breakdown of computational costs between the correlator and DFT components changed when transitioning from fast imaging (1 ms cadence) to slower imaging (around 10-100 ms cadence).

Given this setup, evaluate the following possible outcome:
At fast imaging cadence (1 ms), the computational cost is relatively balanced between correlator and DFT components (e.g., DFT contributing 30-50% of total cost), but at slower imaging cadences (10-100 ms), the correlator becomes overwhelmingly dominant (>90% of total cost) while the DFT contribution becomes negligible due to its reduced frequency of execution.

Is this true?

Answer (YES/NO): NO